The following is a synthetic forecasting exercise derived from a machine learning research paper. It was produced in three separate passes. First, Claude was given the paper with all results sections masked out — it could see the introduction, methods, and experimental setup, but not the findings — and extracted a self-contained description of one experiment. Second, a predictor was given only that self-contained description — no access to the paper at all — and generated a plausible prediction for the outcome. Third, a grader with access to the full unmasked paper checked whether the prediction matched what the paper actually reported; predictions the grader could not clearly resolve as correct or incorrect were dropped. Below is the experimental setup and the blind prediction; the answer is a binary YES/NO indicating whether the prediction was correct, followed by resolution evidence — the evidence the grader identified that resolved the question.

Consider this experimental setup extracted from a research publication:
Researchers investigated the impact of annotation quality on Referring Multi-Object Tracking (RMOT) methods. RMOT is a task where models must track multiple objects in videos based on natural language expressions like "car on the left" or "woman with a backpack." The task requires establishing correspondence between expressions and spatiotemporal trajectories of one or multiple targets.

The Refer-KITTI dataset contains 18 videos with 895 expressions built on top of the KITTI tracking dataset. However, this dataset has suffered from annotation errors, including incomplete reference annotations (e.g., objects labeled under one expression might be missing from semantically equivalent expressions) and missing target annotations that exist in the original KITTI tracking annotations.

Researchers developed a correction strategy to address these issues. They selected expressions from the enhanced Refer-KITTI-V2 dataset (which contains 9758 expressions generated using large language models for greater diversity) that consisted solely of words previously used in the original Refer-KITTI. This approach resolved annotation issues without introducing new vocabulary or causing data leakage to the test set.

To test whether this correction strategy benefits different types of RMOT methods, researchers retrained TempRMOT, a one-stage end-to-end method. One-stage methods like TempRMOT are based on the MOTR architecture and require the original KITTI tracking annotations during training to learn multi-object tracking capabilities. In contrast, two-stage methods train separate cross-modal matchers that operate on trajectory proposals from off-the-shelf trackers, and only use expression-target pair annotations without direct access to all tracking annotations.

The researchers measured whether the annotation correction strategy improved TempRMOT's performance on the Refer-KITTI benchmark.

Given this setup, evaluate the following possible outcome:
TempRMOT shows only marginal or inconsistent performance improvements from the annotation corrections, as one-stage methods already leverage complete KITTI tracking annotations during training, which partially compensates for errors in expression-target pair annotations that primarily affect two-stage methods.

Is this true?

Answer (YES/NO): NO